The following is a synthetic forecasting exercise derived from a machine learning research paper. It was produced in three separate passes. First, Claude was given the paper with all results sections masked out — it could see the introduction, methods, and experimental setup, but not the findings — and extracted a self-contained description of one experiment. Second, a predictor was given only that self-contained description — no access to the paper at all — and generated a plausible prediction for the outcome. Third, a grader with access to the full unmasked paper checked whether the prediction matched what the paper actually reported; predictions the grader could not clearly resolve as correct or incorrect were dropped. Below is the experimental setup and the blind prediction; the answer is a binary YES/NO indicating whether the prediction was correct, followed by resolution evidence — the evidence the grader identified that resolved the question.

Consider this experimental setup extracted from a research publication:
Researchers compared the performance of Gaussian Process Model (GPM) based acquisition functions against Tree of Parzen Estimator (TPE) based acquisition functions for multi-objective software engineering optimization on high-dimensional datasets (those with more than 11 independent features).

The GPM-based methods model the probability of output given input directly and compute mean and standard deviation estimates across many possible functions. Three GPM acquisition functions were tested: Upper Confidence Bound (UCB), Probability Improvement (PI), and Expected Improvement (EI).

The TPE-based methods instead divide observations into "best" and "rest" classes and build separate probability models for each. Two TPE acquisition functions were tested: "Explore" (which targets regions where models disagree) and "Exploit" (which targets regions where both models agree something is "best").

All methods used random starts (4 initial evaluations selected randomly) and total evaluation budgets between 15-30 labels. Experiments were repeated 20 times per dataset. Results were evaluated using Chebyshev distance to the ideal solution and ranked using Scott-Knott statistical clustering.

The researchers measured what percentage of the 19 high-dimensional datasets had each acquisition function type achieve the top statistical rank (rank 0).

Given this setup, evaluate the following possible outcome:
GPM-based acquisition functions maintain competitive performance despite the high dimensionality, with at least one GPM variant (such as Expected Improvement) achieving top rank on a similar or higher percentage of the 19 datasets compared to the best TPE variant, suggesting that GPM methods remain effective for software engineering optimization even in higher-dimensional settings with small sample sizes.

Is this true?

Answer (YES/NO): YES